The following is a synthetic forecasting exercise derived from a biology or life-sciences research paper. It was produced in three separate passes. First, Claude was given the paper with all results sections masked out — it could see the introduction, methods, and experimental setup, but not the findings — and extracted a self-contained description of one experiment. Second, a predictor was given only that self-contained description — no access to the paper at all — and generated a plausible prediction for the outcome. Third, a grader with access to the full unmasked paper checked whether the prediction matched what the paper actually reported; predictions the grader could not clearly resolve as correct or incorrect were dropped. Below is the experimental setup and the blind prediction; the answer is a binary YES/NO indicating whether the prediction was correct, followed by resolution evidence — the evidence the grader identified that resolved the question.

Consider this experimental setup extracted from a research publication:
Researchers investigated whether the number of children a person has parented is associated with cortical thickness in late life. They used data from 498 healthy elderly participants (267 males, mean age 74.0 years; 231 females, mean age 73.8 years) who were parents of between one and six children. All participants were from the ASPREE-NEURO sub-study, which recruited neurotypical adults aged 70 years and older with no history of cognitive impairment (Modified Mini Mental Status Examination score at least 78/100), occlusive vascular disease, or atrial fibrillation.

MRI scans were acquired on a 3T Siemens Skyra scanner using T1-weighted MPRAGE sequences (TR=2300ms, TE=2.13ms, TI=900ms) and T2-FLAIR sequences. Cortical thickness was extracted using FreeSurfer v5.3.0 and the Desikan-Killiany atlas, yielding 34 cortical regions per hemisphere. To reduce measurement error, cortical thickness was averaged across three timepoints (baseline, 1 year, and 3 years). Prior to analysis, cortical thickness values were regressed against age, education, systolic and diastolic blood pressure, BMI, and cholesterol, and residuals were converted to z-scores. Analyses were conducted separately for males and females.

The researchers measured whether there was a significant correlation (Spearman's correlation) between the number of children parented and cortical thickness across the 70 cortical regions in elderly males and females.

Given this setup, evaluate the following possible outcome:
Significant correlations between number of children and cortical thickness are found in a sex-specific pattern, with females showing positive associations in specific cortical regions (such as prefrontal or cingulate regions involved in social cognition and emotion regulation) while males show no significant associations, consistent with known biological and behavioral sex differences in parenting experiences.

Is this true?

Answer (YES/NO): NO